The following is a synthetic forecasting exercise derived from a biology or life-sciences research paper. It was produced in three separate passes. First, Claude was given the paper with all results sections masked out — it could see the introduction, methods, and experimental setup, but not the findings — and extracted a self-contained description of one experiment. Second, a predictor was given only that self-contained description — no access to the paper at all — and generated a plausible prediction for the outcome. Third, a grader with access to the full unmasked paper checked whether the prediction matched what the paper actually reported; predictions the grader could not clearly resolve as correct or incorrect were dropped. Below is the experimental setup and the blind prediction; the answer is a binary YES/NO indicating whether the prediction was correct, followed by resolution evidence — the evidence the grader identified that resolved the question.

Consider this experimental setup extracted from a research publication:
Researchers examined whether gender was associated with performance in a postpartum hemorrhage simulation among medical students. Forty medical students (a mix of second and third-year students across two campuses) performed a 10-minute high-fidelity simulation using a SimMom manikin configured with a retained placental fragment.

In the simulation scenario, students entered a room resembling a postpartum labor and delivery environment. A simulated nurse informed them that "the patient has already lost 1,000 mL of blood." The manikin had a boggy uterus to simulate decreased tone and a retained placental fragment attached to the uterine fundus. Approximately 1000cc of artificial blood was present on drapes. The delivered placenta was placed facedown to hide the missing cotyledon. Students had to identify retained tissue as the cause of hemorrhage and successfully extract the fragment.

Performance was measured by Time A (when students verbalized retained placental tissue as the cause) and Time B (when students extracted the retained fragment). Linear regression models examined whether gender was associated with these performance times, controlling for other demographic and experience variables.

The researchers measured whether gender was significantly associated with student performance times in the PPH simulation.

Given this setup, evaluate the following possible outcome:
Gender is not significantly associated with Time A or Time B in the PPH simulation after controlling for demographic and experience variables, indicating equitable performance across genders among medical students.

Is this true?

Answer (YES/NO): YES